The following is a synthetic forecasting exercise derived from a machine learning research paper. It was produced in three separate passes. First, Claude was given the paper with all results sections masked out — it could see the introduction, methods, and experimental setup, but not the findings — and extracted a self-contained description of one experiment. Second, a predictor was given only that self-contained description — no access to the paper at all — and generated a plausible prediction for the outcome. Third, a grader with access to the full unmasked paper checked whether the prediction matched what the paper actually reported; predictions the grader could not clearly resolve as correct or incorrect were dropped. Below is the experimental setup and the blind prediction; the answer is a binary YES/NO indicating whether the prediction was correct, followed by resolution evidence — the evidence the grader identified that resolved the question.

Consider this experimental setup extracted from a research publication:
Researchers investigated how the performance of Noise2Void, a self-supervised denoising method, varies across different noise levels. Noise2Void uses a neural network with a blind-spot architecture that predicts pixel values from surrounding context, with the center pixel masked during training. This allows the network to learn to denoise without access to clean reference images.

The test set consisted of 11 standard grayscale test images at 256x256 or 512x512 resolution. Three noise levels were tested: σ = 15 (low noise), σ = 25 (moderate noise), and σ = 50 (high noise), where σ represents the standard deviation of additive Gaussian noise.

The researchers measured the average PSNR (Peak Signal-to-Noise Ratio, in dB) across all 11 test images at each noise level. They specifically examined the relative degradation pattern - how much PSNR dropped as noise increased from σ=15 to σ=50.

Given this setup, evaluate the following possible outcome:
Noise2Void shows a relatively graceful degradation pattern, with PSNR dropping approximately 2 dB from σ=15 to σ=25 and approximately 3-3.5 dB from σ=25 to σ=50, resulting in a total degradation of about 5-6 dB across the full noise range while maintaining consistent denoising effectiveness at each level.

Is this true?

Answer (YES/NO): NO